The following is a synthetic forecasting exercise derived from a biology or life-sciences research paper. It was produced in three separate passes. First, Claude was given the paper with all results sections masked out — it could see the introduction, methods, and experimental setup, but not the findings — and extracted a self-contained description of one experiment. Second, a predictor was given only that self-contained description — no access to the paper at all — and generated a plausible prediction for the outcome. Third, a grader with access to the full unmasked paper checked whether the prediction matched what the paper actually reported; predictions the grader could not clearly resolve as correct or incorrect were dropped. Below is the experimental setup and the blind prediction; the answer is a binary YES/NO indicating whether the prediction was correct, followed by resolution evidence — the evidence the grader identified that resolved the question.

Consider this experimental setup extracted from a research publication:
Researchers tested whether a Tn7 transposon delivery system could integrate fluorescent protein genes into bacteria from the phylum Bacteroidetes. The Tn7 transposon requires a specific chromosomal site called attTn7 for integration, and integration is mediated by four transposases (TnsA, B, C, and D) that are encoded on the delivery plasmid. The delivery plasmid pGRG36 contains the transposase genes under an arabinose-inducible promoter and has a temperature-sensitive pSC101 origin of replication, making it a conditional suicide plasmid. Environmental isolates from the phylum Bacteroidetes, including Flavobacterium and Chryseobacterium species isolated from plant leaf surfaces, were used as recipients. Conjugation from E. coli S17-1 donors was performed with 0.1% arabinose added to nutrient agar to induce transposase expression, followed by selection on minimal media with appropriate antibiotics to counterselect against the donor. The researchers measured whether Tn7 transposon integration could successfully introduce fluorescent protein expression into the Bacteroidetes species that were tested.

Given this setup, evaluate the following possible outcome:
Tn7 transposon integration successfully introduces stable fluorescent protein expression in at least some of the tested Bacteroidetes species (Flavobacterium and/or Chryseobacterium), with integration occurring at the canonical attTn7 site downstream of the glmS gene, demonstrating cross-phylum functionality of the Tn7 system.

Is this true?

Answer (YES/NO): NO